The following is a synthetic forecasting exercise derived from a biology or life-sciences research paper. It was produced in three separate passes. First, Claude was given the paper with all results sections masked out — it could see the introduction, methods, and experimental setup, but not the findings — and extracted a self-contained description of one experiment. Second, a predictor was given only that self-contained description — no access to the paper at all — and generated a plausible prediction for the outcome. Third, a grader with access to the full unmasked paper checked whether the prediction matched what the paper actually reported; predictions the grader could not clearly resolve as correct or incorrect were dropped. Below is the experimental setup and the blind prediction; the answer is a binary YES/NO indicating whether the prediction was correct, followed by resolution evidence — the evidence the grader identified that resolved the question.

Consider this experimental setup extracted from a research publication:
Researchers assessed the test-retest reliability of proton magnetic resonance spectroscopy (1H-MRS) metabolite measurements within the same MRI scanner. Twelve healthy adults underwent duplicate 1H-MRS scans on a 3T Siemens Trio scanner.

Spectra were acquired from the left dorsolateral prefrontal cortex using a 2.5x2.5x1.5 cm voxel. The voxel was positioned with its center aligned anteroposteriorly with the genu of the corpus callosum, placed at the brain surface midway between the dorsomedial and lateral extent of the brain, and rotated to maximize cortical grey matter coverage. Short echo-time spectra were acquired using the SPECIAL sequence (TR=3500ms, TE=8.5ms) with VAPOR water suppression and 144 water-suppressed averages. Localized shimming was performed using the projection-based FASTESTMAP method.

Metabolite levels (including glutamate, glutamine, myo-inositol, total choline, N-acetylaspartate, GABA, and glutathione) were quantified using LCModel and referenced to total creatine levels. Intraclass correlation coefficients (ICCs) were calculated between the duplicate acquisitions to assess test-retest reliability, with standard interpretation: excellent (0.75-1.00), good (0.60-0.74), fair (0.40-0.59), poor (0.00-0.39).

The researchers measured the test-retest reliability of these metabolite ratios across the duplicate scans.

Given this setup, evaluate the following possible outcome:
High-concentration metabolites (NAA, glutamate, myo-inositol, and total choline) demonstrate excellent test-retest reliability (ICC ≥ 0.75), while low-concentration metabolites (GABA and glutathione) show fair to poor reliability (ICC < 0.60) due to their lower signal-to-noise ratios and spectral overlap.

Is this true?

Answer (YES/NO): NO